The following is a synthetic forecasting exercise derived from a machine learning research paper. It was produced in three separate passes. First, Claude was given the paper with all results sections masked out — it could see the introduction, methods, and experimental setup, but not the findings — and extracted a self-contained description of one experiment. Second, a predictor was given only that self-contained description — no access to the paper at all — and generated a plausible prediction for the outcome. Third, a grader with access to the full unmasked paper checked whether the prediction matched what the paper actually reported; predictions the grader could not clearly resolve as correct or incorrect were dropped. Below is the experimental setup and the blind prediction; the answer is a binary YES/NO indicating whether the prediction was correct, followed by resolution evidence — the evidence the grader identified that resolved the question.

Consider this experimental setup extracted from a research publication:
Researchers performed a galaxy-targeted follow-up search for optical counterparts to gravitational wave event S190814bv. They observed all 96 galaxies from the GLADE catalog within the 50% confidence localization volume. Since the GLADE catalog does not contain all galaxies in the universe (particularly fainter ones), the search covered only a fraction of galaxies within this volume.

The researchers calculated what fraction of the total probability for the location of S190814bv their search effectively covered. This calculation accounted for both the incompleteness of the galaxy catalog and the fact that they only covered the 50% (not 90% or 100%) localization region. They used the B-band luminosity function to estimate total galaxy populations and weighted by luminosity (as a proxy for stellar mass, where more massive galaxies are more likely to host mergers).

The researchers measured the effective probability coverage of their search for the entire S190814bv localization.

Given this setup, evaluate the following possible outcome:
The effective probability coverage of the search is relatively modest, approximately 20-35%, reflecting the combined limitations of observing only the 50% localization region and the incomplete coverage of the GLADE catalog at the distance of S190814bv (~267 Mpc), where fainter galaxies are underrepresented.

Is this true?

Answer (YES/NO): YES